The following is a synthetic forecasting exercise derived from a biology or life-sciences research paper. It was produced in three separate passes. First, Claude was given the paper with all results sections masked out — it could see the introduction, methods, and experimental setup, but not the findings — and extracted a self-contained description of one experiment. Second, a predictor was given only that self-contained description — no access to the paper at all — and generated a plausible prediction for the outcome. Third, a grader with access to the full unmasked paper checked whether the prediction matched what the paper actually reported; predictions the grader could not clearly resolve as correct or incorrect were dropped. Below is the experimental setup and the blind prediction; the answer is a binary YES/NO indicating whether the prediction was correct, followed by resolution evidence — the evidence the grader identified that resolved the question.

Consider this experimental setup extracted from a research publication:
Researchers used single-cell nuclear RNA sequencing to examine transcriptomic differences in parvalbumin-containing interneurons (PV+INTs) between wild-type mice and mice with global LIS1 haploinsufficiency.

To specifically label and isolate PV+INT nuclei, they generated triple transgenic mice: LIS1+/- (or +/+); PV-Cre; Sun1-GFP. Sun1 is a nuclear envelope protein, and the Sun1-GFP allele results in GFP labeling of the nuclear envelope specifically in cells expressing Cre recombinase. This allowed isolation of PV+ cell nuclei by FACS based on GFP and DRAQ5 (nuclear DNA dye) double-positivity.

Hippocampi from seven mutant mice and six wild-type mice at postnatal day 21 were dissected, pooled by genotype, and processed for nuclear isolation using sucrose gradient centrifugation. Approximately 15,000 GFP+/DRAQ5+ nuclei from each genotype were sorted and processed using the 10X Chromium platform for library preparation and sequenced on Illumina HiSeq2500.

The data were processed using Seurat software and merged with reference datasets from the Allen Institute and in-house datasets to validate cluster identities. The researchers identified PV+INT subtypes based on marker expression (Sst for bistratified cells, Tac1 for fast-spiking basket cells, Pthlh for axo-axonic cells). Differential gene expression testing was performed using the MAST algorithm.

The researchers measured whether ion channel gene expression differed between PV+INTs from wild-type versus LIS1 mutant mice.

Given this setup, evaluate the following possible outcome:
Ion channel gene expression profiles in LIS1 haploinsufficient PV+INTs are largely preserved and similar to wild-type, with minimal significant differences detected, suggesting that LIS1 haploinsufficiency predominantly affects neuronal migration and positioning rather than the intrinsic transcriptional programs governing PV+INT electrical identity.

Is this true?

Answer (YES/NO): NO